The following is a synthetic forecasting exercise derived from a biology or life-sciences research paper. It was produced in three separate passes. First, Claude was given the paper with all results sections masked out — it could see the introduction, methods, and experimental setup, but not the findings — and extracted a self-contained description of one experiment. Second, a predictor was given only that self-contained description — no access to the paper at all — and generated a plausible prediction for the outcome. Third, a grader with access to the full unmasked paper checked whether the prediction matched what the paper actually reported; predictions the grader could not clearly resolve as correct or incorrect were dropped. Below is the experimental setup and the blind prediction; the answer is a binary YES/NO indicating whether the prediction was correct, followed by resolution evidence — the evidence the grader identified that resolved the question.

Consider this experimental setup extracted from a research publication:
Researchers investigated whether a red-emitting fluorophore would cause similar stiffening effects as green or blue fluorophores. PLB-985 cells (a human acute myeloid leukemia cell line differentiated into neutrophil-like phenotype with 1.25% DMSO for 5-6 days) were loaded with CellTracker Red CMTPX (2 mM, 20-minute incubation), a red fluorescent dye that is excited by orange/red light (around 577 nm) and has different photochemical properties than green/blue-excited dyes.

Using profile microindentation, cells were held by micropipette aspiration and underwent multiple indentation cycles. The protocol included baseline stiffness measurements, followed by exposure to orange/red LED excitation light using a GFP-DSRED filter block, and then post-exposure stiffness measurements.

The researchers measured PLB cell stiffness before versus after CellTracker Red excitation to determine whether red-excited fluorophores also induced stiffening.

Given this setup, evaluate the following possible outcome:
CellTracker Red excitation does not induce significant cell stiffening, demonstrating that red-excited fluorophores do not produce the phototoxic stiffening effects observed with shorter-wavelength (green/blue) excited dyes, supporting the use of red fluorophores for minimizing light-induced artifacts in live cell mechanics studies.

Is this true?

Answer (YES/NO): NO